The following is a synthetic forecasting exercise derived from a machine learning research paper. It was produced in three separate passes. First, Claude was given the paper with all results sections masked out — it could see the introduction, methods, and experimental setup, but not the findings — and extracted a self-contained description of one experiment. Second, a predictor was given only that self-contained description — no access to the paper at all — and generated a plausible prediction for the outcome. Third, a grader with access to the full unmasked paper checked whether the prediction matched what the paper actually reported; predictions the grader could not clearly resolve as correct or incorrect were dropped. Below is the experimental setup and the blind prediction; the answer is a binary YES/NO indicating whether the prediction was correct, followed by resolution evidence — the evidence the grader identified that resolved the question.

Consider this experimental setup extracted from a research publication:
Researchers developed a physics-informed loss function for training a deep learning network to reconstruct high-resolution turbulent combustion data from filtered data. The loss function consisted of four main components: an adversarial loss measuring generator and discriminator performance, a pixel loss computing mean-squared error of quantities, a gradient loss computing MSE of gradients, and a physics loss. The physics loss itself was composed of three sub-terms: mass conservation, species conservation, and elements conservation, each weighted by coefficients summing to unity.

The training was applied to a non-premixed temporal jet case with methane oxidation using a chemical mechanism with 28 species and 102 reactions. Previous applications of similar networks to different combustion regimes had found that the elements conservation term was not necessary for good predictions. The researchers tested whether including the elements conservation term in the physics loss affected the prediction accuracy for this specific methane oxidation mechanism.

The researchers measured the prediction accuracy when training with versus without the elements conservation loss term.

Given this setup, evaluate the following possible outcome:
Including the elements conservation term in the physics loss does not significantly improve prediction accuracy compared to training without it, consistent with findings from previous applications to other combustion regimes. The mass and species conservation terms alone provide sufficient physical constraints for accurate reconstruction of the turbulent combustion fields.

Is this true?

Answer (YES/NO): NO